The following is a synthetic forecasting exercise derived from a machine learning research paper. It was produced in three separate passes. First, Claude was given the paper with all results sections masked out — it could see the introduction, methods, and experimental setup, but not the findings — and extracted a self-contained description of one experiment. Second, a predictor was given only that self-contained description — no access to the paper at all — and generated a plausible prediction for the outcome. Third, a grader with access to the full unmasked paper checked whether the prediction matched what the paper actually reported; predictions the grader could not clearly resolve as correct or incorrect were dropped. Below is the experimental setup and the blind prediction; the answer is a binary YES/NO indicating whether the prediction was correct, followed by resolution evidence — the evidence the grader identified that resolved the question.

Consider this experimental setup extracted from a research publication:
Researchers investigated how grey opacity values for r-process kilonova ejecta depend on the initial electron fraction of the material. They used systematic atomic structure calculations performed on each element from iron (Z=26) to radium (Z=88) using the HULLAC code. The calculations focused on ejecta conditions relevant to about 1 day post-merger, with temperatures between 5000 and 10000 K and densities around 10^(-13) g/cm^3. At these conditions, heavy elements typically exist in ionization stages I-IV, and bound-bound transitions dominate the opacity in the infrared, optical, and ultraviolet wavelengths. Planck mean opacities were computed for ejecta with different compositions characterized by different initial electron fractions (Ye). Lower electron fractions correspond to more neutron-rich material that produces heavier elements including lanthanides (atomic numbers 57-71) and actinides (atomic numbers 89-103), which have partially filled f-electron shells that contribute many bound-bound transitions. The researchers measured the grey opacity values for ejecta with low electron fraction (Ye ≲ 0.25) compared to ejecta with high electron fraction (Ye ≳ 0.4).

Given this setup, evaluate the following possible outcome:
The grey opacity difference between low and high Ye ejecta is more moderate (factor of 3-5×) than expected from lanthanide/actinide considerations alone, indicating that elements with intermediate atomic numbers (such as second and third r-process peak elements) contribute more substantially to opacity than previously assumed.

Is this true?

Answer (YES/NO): NO